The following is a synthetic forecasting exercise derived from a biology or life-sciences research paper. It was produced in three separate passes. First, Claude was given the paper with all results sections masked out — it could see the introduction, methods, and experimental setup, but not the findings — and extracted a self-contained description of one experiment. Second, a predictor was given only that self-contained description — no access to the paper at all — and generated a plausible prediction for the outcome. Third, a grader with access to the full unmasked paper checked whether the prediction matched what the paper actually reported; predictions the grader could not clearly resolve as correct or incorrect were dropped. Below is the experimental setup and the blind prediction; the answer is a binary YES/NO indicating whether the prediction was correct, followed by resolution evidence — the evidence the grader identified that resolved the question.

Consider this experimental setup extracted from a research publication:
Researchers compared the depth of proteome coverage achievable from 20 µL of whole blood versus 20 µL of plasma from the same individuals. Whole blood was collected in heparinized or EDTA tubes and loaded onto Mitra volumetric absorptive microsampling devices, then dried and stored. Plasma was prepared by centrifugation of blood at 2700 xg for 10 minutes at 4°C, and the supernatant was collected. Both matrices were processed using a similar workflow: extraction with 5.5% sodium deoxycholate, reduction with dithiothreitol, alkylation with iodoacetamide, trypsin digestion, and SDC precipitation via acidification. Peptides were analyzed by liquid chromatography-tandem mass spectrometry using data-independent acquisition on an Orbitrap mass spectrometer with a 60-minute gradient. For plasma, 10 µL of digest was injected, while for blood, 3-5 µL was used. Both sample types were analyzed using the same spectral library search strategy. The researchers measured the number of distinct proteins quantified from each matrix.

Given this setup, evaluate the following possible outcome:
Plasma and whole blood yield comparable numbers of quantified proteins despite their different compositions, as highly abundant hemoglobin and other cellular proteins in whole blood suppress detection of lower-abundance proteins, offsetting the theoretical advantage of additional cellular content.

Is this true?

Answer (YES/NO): NO